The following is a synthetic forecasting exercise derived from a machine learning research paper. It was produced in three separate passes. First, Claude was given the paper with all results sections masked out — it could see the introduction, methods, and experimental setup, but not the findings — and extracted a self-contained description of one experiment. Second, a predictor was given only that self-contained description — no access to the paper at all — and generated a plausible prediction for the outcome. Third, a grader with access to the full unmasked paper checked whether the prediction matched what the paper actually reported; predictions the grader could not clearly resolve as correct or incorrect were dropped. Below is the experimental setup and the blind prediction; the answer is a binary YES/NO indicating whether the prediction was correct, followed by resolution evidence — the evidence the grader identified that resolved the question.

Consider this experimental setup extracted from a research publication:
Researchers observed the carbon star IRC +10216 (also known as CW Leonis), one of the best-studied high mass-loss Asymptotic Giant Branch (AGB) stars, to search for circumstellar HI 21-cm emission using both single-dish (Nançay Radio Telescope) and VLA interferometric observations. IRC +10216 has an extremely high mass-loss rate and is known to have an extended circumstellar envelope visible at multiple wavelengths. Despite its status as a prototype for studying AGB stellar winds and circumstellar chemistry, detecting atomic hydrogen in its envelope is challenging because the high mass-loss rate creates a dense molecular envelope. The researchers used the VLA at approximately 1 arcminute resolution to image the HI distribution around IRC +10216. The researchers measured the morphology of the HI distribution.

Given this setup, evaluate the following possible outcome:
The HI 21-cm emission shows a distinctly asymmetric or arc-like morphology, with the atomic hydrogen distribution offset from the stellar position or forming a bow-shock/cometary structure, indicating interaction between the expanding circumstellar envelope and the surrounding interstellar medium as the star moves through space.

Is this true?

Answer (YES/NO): NO